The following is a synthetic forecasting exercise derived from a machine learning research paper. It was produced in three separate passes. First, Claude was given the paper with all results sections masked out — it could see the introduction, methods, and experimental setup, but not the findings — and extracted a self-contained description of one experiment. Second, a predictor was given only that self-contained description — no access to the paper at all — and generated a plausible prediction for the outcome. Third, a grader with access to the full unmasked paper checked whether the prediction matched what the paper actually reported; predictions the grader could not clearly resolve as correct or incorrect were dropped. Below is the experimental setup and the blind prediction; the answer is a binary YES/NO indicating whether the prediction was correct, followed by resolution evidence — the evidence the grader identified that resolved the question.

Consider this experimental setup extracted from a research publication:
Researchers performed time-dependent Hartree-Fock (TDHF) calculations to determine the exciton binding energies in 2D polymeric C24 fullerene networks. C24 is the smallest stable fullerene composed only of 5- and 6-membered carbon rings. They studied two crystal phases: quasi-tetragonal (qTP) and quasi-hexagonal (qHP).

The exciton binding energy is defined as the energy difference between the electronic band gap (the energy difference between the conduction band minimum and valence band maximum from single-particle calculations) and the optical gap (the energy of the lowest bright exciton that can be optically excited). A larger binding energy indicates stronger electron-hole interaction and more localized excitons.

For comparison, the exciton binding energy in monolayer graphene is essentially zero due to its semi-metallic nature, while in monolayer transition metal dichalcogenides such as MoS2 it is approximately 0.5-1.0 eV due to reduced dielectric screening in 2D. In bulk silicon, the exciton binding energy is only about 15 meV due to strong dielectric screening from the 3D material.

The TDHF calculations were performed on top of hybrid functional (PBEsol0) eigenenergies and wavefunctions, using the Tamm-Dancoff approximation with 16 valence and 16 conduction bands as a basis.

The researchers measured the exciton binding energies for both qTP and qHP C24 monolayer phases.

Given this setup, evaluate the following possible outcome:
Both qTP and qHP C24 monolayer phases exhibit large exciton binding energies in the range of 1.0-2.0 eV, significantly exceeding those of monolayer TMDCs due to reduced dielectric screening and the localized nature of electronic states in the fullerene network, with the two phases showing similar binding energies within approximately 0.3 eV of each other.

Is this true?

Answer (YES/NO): NO